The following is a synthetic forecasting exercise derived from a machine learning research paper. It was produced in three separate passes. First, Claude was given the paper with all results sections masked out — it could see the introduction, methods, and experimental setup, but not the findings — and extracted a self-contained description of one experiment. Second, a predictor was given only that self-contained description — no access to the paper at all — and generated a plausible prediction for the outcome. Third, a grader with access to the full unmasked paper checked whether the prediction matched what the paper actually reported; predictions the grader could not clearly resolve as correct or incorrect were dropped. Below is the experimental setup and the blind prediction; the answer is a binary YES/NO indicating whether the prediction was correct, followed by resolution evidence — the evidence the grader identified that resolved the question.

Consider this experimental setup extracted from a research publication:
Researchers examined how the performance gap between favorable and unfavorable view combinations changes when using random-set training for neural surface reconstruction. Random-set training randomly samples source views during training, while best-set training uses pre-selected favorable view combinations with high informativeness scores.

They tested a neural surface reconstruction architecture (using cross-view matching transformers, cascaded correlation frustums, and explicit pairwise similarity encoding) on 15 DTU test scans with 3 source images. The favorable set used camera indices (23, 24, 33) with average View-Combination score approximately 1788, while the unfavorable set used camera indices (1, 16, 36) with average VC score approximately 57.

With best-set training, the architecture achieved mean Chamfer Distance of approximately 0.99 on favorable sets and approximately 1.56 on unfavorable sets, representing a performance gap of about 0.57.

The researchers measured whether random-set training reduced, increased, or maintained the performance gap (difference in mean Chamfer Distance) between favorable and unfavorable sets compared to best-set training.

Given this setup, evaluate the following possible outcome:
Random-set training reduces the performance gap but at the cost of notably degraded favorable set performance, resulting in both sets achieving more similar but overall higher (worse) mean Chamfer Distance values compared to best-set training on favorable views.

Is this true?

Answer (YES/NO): NO